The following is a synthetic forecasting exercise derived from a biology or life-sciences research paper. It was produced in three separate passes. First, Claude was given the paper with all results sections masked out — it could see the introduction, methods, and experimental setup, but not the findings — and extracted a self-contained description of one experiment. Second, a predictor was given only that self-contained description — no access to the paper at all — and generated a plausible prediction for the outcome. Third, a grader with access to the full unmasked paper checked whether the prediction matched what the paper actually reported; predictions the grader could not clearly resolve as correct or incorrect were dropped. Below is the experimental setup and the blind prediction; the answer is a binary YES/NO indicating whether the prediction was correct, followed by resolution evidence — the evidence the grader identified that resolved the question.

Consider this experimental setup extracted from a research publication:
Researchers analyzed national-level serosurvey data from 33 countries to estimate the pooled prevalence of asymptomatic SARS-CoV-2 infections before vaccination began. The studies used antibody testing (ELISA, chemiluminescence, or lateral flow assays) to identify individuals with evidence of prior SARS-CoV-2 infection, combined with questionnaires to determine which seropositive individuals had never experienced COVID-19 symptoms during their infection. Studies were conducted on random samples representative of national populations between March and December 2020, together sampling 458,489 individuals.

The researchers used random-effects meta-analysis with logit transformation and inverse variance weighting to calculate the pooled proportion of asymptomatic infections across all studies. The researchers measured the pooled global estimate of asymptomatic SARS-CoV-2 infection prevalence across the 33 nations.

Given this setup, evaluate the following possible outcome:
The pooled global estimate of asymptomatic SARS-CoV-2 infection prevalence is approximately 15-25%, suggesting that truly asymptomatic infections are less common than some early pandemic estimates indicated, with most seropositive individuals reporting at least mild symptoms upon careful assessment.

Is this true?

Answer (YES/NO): NO